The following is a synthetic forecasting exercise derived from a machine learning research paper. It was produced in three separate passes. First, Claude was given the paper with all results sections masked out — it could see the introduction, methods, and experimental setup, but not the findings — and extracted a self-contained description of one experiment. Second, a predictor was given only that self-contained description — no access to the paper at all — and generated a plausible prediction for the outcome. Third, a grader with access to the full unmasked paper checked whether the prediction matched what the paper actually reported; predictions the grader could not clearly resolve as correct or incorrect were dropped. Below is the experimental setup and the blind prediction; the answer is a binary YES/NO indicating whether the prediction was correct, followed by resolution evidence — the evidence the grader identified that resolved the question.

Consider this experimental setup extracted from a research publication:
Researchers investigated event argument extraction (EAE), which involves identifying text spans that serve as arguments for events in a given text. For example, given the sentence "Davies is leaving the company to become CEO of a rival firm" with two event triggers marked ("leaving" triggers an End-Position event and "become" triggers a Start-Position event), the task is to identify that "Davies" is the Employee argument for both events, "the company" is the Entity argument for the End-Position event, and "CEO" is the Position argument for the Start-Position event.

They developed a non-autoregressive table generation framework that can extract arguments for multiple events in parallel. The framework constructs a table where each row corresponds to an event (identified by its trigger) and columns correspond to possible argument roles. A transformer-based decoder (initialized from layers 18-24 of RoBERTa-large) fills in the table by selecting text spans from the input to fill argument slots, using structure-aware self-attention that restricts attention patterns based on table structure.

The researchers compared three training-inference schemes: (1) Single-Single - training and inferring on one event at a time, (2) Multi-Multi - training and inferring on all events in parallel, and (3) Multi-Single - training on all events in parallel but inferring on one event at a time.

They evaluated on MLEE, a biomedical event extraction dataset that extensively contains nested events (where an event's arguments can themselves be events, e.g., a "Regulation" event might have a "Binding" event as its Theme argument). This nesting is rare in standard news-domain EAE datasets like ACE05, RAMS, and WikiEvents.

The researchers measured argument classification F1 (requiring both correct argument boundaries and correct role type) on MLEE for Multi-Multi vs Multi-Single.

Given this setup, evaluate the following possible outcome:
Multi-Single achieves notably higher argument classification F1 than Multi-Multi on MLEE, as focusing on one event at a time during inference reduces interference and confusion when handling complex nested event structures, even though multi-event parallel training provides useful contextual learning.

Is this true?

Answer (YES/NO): NO